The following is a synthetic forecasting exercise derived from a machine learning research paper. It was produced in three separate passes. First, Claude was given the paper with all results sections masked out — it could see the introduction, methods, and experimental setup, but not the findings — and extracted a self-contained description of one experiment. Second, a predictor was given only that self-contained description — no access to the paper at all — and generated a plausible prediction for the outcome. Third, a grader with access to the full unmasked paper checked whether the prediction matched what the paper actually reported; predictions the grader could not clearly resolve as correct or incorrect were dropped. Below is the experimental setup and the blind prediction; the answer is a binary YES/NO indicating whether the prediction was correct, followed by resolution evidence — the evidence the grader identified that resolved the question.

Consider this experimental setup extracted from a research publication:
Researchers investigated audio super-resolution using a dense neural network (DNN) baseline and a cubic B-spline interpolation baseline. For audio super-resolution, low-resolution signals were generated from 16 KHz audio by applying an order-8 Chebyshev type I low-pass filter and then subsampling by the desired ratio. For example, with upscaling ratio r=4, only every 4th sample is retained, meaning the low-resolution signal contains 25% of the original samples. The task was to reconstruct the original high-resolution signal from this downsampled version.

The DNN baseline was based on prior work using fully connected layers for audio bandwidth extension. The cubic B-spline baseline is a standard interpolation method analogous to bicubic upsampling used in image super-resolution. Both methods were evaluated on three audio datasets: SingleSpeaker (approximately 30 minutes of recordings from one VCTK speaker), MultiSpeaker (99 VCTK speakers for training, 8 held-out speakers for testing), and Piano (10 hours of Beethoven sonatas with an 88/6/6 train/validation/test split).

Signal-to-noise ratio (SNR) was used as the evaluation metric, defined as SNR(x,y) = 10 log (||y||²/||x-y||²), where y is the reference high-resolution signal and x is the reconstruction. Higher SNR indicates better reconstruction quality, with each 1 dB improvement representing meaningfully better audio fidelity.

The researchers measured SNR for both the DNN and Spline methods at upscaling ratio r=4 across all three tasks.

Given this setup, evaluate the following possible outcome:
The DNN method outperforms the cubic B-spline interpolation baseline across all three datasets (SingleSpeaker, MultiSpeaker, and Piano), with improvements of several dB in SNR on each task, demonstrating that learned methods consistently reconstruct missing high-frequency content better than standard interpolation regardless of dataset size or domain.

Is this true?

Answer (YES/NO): NO